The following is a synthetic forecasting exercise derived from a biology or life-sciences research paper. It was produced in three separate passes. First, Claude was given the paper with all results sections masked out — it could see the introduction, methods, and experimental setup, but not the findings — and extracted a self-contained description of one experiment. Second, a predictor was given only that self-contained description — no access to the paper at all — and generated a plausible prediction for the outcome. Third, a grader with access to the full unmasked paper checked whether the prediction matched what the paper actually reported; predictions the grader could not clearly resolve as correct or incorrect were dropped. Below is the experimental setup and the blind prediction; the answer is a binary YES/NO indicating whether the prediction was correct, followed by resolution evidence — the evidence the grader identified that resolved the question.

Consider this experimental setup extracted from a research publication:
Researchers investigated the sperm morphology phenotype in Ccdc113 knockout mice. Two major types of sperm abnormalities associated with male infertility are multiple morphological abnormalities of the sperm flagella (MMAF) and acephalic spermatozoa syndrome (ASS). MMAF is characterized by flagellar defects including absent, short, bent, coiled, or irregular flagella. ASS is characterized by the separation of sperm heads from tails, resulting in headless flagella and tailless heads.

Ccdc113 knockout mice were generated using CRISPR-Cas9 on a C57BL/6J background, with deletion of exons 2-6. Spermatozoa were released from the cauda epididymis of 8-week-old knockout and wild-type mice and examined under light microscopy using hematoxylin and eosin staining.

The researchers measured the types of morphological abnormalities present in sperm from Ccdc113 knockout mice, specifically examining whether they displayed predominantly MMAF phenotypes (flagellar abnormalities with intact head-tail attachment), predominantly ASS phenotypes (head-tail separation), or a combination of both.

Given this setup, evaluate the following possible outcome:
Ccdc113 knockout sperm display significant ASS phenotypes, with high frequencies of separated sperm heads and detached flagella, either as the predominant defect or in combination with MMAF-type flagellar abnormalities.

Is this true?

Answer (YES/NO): YES